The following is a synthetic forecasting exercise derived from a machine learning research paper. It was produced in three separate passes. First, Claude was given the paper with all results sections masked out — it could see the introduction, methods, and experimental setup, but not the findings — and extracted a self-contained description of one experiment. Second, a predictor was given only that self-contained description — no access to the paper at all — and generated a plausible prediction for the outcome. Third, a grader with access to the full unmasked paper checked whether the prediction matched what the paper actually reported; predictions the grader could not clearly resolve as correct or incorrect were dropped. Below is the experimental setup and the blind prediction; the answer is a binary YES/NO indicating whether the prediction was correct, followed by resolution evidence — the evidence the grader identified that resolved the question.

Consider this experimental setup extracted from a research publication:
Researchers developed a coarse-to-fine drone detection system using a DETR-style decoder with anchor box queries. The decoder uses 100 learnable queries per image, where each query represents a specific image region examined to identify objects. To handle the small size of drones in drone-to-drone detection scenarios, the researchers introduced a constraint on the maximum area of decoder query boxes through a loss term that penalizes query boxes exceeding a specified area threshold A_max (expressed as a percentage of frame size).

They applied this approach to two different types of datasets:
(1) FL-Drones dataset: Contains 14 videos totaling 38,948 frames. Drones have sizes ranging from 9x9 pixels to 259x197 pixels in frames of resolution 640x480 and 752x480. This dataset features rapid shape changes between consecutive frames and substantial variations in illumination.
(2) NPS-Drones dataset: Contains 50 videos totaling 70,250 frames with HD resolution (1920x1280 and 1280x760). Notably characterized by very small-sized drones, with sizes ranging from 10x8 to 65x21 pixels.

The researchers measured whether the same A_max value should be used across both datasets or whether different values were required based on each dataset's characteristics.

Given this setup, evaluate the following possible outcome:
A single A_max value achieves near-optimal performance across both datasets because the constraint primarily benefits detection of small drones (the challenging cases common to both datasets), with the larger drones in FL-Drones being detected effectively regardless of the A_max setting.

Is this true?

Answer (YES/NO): NO